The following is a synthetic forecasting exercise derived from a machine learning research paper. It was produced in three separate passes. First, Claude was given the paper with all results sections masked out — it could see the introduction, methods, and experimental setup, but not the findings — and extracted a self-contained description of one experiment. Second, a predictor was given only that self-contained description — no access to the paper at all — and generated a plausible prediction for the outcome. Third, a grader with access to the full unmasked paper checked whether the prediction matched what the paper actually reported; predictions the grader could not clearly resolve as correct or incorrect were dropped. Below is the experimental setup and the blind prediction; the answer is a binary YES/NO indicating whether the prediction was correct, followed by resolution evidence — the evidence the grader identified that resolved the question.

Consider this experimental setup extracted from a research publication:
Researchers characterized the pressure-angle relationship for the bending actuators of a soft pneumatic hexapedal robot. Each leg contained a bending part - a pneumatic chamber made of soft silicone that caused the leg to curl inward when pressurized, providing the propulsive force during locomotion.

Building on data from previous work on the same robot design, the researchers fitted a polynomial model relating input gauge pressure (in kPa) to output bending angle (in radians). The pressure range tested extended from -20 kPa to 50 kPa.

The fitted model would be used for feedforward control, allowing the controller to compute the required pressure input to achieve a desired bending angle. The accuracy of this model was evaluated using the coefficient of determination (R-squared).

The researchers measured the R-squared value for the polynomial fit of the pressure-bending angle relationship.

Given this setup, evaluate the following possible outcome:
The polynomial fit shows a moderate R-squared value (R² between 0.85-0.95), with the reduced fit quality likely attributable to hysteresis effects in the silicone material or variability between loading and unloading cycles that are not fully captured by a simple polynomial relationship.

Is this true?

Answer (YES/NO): NO